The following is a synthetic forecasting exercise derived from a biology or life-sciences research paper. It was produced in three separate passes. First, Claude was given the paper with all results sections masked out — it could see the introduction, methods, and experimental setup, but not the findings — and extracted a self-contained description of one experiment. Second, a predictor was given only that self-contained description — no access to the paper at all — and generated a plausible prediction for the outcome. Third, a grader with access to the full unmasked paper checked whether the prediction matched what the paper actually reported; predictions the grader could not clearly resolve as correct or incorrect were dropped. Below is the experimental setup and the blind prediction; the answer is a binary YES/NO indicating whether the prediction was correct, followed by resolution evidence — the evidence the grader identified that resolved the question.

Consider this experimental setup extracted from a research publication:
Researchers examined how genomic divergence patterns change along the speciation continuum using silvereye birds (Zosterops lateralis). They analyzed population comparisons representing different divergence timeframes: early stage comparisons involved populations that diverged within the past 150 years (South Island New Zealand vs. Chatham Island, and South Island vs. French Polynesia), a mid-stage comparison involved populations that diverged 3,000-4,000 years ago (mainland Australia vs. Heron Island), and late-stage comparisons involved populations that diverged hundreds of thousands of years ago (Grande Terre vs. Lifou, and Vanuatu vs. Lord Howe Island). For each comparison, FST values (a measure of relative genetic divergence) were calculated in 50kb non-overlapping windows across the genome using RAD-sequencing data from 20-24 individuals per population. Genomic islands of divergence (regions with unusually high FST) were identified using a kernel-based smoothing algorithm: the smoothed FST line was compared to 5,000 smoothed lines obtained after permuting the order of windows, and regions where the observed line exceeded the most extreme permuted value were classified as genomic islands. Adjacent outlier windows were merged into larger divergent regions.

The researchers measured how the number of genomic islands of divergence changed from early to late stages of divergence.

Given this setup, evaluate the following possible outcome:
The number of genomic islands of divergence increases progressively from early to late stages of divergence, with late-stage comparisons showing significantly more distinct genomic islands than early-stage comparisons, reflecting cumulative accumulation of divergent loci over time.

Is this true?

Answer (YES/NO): NO